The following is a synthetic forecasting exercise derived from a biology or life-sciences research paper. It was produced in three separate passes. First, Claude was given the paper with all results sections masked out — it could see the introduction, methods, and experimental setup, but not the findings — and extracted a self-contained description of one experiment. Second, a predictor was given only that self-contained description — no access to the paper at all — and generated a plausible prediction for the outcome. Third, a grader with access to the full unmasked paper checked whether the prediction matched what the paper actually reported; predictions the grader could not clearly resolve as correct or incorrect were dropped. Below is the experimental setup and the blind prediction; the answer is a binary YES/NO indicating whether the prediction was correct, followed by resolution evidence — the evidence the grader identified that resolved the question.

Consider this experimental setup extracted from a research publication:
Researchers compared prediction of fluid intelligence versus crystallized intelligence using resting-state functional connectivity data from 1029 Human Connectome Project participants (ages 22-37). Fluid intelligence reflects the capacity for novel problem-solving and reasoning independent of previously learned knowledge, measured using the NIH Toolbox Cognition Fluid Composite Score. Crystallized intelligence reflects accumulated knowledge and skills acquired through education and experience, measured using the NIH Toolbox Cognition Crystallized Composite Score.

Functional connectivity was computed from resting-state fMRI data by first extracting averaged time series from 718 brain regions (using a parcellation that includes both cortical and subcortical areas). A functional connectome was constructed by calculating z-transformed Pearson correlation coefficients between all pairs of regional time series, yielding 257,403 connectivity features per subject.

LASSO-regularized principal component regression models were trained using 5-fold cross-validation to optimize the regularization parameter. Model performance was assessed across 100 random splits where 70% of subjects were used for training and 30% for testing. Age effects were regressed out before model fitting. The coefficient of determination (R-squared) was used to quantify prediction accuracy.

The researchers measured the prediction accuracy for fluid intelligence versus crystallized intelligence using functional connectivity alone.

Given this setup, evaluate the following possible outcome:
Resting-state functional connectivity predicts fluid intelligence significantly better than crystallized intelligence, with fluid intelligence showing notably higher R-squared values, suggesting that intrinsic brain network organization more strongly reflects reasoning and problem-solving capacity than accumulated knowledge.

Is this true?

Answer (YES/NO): NO